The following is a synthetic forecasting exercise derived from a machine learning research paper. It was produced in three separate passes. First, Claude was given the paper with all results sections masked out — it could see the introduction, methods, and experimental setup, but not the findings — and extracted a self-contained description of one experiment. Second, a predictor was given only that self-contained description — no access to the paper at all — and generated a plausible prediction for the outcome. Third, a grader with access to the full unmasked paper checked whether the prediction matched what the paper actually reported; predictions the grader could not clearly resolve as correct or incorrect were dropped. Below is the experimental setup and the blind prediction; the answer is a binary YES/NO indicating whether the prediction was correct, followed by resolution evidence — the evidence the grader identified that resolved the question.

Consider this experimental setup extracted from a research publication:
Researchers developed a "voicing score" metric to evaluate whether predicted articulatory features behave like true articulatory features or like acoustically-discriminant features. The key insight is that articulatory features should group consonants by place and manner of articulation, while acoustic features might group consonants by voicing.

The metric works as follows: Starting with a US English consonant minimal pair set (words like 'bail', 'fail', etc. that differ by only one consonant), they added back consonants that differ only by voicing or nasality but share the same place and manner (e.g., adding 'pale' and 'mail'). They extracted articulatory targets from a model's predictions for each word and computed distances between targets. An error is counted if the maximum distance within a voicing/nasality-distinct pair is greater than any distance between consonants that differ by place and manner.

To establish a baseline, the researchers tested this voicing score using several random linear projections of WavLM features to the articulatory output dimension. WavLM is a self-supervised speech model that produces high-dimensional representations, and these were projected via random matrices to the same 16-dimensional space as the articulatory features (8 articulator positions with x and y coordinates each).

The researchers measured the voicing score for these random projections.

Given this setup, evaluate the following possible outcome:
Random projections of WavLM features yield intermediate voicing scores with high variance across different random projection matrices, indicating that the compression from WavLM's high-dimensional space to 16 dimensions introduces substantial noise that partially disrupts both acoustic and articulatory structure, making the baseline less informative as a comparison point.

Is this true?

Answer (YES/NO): NO